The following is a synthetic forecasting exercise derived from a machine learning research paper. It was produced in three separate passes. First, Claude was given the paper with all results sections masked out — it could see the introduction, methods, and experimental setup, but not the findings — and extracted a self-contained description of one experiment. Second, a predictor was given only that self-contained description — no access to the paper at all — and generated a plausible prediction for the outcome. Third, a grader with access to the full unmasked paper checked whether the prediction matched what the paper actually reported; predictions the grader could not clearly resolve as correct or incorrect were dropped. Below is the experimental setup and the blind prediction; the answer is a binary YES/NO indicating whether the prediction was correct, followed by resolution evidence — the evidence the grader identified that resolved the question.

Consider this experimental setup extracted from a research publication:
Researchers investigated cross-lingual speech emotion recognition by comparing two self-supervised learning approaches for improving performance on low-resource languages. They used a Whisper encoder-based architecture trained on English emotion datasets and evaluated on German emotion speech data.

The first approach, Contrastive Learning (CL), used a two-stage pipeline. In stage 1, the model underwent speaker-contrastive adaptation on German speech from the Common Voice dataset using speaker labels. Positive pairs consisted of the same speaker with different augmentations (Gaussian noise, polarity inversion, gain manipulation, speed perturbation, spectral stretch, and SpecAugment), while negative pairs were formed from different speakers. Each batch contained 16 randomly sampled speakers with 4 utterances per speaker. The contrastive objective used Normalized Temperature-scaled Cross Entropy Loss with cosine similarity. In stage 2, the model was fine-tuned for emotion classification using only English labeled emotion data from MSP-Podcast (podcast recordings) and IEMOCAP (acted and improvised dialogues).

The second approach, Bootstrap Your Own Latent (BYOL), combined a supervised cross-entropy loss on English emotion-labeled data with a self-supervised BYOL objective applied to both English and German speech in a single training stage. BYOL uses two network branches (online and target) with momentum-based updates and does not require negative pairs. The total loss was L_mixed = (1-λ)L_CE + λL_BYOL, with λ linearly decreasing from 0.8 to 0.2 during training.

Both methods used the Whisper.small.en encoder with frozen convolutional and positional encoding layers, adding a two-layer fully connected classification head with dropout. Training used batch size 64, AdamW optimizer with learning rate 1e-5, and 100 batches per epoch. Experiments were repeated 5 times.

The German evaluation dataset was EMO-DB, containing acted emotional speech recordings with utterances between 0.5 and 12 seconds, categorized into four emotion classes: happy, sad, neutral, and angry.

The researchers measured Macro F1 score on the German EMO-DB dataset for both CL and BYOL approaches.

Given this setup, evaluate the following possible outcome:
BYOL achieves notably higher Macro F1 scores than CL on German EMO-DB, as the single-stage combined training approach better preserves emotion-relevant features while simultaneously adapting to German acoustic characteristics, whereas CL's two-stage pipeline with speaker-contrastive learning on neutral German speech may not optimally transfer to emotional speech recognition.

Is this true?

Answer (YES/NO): NO